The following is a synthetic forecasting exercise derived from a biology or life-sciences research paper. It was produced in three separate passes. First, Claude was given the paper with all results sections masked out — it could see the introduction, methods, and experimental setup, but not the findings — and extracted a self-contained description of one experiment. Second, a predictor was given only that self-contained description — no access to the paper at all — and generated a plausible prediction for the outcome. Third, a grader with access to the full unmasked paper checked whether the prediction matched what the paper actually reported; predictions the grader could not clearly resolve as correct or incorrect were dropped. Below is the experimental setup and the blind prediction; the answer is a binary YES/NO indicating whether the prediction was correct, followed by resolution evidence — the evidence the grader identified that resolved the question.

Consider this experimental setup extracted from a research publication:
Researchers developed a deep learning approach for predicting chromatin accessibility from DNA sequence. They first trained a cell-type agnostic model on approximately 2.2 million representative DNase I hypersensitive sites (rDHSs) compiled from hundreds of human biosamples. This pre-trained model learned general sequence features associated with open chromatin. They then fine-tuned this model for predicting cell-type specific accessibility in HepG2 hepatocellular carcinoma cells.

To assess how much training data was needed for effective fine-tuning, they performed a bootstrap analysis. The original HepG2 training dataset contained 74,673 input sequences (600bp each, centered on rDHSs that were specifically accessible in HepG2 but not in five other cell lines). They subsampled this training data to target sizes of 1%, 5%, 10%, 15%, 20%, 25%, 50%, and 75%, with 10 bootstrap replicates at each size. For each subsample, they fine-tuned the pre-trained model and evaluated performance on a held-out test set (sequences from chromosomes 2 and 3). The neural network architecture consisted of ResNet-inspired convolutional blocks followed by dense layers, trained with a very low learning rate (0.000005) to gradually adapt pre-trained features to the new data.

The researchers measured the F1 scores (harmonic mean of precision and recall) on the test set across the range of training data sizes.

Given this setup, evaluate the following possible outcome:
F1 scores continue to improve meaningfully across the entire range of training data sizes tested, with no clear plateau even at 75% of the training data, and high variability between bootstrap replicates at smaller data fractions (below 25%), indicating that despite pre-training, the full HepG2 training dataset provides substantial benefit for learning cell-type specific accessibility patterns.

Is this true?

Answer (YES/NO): NO